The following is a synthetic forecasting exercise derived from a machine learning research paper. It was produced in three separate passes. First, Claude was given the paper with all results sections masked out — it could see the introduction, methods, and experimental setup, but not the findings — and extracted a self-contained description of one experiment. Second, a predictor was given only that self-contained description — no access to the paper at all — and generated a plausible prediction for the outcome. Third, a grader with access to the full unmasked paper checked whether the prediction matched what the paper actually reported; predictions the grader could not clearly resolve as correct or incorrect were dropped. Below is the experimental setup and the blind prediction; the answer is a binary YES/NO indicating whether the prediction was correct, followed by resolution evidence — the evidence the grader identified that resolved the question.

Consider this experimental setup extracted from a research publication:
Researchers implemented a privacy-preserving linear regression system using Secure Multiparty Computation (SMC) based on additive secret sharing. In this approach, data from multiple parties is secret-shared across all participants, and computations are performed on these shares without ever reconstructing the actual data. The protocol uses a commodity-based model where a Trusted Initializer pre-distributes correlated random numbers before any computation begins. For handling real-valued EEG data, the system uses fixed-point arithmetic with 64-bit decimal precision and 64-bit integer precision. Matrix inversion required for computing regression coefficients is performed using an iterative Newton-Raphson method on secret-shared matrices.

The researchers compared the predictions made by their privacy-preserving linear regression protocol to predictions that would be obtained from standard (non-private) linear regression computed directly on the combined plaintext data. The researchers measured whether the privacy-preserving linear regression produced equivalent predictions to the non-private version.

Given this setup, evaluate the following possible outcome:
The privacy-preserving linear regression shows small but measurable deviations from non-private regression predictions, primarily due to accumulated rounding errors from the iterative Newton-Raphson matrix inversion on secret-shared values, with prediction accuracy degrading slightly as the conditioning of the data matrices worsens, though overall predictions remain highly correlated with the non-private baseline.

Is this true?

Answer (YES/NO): NO